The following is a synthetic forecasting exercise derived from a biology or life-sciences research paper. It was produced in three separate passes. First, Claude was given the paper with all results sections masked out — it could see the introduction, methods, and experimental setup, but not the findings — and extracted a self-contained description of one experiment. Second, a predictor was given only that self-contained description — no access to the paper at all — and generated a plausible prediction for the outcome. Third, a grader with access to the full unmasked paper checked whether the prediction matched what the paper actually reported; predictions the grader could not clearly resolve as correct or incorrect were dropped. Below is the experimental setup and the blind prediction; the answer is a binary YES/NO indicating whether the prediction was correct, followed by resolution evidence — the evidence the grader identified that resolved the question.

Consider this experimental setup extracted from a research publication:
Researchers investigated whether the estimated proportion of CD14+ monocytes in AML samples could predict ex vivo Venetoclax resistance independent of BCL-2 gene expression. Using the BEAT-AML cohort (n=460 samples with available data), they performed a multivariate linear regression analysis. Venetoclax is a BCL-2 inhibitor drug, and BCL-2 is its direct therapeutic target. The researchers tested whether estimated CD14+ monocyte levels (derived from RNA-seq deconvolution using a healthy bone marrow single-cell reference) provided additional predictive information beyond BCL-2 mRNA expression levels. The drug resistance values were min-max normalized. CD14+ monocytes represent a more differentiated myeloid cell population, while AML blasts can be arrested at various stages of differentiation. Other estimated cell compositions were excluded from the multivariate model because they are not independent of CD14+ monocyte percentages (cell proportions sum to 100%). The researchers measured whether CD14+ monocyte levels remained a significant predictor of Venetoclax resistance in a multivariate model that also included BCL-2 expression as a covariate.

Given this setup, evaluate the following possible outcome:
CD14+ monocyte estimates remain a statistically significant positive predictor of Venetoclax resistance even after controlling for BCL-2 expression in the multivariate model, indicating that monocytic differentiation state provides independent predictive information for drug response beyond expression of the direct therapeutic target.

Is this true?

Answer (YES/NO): YES